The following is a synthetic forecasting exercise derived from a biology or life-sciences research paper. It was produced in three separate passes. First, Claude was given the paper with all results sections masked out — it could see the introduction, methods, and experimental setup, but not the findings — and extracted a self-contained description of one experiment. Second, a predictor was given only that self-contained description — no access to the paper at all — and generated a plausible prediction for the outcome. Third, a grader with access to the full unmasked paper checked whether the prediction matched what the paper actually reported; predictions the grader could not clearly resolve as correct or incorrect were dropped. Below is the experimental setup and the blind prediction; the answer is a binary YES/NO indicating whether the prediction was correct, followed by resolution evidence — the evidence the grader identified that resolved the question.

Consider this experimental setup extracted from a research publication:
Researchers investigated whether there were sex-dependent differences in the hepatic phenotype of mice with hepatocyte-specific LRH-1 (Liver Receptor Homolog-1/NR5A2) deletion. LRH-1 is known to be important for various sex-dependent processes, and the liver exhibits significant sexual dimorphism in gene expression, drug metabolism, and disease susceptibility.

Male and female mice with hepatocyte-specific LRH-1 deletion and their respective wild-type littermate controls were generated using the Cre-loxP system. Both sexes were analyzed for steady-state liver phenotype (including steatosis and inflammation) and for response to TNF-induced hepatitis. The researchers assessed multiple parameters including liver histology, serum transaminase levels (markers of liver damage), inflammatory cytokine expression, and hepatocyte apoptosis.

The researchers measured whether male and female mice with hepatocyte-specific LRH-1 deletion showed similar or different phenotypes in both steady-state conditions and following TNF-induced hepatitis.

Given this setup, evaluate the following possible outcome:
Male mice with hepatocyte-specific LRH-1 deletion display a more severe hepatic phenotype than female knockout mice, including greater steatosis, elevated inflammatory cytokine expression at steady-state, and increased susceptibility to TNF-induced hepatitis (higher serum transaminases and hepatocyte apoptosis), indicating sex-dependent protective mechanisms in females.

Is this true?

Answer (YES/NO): NO